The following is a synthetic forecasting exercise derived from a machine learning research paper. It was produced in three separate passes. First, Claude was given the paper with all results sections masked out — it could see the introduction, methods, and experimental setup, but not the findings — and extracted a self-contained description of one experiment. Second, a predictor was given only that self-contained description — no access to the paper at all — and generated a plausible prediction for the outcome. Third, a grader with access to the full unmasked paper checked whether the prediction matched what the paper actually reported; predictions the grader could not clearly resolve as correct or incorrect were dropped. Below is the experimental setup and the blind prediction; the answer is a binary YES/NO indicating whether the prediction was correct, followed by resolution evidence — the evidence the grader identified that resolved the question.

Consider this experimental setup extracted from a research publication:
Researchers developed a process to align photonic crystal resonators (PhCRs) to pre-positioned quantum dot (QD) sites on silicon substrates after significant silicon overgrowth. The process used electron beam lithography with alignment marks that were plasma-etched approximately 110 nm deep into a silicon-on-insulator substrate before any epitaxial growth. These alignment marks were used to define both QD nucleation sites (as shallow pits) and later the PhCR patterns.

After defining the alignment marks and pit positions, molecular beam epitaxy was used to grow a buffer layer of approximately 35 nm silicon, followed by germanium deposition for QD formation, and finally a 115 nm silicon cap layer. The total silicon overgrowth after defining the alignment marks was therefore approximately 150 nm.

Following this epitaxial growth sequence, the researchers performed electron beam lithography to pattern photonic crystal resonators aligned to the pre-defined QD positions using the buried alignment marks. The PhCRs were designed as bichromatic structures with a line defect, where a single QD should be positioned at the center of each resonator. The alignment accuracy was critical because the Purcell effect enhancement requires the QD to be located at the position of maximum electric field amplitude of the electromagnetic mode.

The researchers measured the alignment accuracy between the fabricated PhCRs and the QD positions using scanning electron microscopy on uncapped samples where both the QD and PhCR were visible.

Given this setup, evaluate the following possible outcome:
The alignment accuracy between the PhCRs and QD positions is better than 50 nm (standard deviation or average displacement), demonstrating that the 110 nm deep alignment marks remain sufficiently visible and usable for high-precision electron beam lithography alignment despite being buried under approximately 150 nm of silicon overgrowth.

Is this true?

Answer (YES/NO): YES